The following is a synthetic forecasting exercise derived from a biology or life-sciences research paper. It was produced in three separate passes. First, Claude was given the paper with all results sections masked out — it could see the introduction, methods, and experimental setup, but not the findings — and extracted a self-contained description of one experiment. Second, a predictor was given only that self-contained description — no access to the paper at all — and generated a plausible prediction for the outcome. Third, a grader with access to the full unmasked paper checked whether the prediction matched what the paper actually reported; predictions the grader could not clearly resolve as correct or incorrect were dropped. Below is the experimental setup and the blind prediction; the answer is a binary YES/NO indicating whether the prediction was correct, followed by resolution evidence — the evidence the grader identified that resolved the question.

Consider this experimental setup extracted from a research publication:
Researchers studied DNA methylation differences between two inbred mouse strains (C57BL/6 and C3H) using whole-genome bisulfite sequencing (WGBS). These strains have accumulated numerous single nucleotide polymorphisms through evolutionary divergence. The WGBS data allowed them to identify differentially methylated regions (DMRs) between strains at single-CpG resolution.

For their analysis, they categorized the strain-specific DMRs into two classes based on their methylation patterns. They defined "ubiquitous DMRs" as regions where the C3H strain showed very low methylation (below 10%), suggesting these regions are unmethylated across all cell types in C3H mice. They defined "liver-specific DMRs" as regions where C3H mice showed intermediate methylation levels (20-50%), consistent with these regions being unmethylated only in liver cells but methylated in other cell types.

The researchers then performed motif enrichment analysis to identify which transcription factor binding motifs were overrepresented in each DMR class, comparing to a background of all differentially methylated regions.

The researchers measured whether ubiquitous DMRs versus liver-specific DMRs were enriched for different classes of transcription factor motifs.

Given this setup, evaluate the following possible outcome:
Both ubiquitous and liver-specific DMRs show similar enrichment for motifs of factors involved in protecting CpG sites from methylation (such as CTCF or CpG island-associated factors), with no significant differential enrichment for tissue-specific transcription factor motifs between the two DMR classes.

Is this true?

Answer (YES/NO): NO